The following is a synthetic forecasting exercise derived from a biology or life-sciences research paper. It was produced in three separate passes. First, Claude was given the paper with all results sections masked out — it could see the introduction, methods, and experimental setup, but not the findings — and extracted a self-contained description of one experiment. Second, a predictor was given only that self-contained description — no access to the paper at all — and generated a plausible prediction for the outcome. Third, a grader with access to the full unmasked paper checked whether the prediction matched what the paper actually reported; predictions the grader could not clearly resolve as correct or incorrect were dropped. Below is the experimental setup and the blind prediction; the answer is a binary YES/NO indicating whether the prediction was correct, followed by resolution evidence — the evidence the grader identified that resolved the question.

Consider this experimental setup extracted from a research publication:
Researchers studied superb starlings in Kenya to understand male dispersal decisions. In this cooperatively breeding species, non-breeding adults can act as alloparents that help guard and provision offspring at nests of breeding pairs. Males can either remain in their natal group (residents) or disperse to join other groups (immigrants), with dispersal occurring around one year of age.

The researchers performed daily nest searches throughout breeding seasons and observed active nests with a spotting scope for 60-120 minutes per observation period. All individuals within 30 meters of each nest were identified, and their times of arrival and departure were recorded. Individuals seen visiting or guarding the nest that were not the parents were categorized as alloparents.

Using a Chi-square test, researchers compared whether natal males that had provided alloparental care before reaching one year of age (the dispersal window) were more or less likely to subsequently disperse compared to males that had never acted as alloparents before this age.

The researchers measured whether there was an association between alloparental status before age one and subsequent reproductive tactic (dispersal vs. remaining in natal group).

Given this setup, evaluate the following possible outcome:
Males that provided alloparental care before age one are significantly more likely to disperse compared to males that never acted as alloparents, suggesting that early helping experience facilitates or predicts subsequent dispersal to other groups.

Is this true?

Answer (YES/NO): NO